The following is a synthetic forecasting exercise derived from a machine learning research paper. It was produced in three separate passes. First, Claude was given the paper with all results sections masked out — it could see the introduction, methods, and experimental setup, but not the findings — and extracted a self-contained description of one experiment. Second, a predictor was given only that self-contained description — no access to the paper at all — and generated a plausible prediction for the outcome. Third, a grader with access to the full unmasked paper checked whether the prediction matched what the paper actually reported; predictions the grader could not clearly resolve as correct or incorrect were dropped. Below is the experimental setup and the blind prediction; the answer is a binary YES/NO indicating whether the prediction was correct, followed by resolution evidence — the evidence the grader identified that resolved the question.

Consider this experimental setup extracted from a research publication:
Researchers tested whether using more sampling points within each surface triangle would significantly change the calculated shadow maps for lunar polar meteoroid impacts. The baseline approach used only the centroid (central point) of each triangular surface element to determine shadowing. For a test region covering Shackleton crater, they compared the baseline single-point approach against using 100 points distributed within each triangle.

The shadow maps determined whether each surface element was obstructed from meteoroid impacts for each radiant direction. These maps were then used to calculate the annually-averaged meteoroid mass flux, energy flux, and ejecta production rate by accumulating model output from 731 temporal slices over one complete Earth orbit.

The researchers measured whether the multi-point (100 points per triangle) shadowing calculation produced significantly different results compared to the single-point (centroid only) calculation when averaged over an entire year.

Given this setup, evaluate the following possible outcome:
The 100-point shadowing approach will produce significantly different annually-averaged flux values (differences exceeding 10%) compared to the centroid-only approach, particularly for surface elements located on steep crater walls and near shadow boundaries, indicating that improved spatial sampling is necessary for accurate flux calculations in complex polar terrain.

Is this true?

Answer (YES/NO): NO